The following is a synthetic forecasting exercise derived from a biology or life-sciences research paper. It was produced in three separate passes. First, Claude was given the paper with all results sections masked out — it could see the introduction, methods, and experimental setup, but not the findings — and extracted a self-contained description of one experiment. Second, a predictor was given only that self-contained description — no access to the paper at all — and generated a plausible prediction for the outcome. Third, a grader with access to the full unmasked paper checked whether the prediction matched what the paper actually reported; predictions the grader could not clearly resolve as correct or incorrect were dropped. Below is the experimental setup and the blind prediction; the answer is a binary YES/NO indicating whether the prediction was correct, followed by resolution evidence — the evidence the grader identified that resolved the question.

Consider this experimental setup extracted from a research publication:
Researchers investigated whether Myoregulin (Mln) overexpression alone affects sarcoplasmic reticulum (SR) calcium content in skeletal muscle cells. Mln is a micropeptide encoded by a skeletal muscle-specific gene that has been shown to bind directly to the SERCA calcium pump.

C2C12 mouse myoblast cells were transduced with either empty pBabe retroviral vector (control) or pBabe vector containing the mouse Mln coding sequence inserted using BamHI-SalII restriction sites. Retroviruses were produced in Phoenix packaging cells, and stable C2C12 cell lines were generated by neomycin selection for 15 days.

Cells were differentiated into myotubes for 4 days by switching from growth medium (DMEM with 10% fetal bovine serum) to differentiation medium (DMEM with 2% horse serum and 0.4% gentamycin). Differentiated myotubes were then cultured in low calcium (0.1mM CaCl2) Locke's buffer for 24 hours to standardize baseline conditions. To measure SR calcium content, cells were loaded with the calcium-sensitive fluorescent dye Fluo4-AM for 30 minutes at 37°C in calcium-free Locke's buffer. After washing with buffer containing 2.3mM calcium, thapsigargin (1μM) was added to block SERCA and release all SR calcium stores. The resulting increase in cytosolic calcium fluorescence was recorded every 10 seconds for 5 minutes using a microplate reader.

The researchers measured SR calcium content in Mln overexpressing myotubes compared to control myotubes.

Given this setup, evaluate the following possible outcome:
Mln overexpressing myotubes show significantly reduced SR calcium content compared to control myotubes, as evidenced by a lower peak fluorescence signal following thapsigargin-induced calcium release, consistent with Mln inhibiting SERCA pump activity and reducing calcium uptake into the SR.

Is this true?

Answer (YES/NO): YES